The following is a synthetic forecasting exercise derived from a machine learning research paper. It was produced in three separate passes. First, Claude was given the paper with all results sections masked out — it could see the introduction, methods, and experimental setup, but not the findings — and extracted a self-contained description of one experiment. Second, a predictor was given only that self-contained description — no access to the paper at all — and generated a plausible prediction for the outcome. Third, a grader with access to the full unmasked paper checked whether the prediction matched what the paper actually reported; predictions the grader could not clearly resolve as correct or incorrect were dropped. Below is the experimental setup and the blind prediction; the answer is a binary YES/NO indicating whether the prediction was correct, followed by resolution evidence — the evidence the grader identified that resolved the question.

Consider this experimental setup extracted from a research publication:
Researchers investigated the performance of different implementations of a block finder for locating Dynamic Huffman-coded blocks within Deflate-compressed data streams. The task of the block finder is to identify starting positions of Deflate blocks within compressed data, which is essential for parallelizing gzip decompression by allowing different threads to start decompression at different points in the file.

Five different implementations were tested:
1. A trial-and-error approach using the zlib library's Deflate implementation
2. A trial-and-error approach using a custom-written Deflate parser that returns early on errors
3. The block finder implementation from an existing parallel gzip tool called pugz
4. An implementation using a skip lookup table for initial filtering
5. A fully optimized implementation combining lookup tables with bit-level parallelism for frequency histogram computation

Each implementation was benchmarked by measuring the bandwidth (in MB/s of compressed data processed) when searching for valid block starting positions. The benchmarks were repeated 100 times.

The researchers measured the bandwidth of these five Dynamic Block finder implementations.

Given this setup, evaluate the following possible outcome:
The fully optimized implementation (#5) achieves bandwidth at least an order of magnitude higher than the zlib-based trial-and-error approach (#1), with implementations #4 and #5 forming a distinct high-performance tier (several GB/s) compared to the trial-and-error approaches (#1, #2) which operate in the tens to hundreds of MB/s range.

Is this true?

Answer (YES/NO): NO